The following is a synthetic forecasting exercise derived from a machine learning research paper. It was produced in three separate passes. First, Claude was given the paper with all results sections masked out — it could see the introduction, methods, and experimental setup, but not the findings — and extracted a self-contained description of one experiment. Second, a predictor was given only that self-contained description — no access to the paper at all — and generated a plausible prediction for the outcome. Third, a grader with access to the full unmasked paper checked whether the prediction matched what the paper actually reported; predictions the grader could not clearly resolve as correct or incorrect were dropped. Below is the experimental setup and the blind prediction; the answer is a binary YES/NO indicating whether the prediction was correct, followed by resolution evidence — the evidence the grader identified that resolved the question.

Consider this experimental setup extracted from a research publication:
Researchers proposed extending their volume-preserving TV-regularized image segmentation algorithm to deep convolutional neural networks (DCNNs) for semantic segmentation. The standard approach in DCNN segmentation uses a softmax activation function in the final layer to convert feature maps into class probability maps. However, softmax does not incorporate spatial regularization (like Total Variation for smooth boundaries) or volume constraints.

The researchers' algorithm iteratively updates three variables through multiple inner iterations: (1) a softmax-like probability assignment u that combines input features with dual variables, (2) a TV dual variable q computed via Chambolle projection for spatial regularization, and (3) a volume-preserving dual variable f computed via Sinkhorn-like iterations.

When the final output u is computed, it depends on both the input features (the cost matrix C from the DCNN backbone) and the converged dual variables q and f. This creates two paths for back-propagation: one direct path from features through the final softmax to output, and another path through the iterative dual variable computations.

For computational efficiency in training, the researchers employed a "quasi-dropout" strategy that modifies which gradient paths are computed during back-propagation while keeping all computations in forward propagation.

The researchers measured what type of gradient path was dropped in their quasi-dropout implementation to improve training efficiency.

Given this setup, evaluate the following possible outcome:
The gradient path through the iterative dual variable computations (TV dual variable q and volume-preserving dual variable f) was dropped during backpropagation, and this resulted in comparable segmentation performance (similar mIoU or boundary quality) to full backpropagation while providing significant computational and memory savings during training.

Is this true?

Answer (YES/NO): YES